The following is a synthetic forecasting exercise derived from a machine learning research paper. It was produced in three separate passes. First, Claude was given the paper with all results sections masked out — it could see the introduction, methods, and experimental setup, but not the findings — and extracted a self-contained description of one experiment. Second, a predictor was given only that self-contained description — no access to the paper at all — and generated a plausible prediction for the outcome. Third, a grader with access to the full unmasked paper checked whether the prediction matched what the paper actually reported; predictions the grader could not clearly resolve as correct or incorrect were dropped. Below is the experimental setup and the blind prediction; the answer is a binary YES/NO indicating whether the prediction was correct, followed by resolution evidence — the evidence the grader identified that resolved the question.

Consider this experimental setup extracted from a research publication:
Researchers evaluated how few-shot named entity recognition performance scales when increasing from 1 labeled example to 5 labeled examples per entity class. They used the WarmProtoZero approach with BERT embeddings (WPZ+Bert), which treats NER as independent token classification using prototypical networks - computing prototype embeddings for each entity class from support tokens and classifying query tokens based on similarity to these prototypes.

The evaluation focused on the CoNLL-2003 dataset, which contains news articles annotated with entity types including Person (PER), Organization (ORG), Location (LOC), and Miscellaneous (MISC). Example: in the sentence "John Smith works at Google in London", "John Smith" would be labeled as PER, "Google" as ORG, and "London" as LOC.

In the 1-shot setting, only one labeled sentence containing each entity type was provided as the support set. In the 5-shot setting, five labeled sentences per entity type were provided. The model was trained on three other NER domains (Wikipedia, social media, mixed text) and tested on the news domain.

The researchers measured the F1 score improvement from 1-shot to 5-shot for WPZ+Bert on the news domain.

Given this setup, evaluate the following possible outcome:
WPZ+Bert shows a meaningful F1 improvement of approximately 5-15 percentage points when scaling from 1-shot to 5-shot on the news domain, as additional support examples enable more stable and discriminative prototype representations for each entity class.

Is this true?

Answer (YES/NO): NO